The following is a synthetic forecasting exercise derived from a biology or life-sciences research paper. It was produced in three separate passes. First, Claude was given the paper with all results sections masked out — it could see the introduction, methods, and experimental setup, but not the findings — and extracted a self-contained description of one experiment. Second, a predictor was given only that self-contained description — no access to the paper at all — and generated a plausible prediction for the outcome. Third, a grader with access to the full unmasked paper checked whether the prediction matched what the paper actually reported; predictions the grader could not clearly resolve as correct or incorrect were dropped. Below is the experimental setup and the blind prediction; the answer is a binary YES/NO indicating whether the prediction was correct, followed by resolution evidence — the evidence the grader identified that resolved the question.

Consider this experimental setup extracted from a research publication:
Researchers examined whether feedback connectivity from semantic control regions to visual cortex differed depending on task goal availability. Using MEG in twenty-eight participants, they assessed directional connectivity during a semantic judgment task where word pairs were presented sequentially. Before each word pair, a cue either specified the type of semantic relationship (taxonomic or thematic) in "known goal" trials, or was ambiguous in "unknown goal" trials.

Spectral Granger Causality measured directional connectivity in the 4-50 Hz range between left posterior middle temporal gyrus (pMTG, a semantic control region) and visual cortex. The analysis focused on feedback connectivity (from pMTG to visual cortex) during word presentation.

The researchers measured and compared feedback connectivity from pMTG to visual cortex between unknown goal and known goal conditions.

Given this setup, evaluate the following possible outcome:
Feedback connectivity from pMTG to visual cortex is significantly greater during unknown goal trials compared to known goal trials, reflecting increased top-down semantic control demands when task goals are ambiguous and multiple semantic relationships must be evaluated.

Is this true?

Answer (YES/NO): YES